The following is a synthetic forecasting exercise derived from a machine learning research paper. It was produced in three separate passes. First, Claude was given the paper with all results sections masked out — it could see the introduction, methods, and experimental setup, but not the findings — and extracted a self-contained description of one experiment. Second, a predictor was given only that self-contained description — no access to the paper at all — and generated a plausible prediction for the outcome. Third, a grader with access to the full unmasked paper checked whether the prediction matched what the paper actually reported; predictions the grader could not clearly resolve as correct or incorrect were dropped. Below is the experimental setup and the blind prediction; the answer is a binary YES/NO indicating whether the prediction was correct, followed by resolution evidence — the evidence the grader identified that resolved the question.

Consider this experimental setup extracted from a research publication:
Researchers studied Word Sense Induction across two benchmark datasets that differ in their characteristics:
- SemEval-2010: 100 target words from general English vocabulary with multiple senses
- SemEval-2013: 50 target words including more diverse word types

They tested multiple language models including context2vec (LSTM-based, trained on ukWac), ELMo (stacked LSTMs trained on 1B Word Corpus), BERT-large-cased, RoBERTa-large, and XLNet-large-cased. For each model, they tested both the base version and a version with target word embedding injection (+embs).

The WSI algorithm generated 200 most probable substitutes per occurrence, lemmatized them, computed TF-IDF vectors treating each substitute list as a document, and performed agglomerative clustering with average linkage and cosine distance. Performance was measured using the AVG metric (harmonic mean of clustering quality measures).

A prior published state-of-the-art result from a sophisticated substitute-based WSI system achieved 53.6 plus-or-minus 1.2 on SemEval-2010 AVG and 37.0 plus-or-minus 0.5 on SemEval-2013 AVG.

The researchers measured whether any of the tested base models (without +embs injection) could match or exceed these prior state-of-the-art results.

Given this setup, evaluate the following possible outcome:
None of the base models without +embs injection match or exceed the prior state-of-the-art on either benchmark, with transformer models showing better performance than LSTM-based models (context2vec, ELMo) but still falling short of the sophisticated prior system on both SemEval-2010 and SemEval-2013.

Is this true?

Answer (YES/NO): YES